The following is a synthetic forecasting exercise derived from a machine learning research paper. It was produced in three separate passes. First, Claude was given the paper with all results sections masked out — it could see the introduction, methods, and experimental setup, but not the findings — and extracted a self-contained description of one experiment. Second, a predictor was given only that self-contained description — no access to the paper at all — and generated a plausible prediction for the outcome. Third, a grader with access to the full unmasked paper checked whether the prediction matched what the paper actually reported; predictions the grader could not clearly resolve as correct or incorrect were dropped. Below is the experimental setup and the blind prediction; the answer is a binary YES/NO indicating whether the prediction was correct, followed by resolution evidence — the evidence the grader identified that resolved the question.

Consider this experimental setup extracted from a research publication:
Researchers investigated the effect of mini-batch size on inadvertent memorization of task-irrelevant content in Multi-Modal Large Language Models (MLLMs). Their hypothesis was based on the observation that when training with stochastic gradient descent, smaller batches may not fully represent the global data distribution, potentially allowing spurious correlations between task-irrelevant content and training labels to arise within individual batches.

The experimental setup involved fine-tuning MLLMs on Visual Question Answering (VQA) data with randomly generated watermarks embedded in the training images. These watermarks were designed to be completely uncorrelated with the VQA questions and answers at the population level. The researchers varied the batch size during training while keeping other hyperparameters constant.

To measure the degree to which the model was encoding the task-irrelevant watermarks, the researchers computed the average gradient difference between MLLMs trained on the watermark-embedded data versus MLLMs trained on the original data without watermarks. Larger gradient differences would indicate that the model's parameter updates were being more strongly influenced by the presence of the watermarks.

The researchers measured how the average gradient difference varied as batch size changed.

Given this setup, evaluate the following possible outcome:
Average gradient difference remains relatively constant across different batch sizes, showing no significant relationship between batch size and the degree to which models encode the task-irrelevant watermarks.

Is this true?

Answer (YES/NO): NO